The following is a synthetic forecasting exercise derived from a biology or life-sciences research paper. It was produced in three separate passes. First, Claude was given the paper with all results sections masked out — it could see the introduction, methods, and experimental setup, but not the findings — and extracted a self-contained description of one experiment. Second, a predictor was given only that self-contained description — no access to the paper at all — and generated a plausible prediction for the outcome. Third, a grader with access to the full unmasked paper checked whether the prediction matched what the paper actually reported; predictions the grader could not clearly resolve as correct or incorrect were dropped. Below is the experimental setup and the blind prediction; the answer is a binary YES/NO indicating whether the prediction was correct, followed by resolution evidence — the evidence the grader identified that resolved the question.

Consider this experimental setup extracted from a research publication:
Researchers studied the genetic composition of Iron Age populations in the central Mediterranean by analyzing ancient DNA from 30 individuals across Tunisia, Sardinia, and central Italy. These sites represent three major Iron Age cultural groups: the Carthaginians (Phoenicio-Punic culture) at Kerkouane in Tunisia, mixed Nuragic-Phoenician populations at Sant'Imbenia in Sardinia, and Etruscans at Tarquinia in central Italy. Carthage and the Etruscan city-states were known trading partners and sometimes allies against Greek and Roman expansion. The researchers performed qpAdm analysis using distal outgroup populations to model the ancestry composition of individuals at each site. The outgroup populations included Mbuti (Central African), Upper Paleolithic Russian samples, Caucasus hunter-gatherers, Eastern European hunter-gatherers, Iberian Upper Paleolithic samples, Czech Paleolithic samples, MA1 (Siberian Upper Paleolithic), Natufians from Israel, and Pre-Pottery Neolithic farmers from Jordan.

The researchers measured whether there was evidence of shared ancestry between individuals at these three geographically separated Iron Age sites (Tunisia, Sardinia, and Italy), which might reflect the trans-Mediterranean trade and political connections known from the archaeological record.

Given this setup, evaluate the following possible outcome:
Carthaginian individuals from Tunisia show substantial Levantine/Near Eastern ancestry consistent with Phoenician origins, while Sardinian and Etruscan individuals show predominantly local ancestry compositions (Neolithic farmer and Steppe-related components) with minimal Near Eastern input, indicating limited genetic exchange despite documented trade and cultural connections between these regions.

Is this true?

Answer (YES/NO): NO